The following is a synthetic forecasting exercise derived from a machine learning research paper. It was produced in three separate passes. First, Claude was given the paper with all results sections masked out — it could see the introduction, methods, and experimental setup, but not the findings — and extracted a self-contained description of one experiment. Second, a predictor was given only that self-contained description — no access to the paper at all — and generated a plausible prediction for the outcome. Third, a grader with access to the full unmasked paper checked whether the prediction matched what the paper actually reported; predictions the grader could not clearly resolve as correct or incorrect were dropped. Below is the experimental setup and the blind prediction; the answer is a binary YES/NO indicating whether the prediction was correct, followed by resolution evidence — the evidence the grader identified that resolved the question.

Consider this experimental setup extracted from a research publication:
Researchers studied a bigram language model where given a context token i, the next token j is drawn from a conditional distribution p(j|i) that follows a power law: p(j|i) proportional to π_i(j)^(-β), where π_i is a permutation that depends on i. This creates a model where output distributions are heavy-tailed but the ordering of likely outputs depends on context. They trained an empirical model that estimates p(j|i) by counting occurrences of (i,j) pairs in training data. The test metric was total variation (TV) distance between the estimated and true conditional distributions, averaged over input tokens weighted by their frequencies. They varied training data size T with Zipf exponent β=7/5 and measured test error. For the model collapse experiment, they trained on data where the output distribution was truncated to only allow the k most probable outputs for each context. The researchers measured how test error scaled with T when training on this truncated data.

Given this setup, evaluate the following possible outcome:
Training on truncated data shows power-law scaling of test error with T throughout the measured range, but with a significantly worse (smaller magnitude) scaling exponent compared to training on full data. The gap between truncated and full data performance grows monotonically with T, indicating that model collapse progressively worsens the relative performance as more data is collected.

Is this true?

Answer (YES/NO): NO